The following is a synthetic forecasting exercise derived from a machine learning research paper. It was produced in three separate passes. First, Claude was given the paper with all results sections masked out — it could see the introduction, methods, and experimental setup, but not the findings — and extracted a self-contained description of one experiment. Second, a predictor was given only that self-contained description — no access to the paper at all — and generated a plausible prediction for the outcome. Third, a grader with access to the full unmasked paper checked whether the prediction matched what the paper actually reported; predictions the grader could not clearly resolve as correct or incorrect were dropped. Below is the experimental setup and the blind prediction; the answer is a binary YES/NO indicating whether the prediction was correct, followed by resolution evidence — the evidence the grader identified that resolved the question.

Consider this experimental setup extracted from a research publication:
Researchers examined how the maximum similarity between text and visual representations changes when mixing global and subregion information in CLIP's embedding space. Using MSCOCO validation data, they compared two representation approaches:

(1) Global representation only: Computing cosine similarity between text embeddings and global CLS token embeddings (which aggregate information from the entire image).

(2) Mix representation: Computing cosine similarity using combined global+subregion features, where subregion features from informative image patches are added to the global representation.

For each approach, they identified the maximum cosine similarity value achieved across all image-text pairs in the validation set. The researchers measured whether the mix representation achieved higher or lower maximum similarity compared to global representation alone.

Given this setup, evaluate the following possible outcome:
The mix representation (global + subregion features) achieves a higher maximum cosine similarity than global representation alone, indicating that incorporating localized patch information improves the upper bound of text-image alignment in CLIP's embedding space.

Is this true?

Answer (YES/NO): NO